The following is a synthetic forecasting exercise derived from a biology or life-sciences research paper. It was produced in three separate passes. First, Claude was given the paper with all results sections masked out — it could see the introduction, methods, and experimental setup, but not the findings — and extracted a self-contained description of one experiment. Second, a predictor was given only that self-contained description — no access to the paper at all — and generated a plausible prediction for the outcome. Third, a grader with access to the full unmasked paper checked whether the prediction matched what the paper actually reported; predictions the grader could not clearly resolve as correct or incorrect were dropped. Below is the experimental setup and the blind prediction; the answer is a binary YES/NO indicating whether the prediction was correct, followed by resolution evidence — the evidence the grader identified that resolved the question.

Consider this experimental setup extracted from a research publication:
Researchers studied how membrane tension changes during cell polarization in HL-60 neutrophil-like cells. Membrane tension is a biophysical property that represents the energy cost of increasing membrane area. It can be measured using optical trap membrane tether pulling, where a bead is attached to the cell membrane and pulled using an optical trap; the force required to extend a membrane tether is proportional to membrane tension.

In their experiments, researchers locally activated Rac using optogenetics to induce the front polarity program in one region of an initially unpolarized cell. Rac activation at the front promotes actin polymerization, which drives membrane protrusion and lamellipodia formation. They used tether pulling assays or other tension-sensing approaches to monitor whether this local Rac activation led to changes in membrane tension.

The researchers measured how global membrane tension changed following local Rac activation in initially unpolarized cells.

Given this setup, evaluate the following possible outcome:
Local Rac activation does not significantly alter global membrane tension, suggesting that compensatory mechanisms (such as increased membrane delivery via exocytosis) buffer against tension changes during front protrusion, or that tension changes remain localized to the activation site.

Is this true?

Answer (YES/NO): NO